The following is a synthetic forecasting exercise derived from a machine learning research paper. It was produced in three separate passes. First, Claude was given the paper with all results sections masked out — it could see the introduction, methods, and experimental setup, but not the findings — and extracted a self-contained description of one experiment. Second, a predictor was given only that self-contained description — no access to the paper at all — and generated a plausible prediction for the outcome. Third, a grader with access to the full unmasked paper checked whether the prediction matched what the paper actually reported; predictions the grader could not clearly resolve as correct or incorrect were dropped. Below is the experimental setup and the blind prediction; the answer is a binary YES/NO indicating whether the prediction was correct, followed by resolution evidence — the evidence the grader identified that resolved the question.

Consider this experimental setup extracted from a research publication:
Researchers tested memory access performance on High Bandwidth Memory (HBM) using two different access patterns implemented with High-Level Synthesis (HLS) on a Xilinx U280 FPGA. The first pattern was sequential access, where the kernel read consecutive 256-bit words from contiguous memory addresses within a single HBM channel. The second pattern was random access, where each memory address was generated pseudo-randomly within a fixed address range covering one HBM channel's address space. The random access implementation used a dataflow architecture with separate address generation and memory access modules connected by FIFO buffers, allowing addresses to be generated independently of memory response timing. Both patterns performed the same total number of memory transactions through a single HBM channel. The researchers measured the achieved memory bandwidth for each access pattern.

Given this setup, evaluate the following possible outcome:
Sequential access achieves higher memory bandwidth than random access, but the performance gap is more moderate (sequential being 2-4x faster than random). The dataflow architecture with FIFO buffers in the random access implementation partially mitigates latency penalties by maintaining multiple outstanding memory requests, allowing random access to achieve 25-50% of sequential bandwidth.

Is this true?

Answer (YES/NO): NO